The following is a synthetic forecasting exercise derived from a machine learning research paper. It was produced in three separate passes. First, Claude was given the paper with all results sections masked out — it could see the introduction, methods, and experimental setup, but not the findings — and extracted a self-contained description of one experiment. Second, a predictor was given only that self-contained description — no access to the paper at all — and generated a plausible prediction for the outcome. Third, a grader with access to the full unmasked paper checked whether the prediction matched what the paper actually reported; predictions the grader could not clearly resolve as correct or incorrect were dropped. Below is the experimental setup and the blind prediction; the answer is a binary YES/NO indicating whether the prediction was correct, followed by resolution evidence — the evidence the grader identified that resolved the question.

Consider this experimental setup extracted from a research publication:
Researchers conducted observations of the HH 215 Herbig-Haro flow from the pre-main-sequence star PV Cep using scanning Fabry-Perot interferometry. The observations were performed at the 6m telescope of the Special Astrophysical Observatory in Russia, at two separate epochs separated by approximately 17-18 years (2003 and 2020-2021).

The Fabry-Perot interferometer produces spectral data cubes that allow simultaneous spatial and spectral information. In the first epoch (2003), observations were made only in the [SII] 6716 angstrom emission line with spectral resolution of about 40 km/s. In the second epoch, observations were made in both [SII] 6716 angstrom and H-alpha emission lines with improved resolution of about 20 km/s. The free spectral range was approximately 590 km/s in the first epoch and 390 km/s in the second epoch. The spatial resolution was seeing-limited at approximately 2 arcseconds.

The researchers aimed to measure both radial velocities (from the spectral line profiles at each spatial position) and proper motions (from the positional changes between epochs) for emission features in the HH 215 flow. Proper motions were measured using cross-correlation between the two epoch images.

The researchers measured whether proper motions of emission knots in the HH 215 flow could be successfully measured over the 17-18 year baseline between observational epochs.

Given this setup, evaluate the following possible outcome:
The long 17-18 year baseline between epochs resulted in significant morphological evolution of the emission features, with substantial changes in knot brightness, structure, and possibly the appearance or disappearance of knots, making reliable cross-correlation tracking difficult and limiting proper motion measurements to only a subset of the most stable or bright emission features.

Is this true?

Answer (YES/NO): YES